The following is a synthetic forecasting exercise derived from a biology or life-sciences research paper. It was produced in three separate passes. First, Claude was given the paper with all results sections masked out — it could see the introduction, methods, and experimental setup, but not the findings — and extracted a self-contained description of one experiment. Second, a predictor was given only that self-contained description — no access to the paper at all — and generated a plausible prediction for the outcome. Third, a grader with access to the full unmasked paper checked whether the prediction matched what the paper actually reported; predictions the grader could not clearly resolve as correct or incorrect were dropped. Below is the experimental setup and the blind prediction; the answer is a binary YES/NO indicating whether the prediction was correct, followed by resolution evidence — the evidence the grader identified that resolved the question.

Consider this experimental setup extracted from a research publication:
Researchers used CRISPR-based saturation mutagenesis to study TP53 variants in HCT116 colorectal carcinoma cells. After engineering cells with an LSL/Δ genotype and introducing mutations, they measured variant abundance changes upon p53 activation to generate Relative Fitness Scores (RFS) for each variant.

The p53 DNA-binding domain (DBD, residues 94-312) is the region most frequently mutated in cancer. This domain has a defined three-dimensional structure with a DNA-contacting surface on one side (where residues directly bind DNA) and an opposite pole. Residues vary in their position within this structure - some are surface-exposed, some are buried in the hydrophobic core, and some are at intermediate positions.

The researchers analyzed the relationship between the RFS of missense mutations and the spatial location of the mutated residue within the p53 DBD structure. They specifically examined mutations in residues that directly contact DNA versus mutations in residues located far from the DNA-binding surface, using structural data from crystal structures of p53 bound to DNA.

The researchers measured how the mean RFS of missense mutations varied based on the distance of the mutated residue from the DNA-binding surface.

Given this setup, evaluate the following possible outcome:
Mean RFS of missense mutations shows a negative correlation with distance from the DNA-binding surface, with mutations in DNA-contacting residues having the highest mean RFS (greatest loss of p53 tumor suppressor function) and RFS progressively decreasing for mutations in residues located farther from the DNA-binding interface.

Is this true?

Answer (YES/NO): NO